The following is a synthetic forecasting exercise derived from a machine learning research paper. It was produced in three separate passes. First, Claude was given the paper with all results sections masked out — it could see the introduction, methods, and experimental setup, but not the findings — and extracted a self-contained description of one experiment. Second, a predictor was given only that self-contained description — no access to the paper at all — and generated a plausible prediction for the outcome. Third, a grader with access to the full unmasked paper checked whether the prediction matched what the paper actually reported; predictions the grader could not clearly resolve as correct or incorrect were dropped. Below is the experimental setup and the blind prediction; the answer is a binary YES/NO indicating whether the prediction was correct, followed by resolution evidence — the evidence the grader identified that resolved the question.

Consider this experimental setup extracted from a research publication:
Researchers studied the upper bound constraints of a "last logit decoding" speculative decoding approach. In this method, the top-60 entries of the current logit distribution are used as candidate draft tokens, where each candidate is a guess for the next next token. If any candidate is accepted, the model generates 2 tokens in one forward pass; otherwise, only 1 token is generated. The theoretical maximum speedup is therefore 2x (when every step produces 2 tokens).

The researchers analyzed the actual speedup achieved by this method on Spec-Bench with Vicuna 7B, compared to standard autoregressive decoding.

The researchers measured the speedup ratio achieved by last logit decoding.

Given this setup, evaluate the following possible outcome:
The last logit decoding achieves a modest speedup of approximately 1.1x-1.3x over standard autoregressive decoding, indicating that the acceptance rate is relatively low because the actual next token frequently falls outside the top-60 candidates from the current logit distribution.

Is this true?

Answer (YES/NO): NO